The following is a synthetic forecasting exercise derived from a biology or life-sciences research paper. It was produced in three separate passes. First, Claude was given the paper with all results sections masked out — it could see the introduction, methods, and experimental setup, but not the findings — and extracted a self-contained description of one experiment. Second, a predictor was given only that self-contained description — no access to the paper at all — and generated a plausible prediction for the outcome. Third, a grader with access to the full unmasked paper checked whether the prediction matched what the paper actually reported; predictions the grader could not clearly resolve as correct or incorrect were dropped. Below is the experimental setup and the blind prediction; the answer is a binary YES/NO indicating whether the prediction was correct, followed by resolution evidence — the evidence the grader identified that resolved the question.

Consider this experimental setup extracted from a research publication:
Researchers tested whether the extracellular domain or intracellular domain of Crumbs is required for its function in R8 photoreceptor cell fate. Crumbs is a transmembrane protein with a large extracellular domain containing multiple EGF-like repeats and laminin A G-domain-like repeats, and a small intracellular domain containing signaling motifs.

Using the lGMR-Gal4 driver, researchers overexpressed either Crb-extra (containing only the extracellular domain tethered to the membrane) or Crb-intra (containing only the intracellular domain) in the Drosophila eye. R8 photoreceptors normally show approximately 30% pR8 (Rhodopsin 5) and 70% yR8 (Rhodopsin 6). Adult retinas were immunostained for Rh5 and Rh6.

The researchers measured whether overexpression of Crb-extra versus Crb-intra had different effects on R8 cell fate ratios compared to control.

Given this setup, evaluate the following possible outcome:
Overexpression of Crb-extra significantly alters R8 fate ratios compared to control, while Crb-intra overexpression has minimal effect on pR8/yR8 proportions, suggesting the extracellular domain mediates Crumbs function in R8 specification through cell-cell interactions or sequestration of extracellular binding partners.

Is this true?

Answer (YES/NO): NO